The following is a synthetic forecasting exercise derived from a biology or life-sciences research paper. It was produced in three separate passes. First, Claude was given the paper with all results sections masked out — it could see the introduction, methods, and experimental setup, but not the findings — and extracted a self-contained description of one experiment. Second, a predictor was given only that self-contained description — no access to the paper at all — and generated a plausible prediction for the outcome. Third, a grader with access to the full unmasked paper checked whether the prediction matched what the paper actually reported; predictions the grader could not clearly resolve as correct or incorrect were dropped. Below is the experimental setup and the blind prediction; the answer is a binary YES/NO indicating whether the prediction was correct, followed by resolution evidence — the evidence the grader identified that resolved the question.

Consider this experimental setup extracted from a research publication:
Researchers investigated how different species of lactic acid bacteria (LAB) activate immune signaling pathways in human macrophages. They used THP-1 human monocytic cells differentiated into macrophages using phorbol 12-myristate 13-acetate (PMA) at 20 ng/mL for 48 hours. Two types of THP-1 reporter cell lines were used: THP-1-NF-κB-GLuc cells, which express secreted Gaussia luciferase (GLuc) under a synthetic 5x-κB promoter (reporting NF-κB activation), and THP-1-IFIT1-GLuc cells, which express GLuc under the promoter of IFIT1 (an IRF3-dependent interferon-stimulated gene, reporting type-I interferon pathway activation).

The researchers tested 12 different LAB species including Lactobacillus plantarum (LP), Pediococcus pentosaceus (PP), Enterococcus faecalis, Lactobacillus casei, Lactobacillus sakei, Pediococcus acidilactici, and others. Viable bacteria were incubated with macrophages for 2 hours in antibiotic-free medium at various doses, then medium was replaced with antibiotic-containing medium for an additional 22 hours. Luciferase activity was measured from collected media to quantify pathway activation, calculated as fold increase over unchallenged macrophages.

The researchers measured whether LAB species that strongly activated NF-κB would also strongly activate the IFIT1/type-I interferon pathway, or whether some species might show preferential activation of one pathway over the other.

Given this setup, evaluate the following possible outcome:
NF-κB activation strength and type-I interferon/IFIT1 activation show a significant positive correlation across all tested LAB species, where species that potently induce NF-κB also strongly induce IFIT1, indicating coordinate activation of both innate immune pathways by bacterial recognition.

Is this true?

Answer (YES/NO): NO